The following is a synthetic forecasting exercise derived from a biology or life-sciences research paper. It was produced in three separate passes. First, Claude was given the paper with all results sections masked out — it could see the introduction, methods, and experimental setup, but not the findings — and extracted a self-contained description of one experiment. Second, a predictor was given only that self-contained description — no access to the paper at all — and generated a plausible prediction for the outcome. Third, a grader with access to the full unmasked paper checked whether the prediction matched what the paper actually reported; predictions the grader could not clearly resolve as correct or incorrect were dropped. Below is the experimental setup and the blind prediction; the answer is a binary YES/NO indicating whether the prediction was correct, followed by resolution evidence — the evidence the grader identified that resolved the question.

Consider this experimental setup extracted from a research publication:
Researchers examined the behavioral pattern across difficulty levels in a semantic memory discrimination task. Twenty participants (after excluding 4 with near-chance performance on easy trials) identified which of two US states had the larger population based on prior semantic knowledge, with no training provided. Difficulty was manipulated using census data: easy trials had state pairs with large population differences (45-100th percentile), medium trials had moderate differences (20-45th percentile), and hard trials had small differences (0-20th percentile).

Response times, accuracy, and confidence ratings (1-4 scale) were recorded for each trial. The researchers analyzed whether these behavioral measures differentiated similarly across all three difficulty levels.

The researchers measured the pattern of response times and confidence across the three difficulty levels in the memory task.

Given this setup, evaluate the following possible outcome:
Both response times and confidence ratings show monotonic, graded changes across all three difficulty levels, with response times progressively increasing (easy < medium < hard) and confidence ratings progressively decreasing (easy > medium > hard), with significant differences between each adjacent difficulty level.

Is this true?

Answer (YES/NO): NO